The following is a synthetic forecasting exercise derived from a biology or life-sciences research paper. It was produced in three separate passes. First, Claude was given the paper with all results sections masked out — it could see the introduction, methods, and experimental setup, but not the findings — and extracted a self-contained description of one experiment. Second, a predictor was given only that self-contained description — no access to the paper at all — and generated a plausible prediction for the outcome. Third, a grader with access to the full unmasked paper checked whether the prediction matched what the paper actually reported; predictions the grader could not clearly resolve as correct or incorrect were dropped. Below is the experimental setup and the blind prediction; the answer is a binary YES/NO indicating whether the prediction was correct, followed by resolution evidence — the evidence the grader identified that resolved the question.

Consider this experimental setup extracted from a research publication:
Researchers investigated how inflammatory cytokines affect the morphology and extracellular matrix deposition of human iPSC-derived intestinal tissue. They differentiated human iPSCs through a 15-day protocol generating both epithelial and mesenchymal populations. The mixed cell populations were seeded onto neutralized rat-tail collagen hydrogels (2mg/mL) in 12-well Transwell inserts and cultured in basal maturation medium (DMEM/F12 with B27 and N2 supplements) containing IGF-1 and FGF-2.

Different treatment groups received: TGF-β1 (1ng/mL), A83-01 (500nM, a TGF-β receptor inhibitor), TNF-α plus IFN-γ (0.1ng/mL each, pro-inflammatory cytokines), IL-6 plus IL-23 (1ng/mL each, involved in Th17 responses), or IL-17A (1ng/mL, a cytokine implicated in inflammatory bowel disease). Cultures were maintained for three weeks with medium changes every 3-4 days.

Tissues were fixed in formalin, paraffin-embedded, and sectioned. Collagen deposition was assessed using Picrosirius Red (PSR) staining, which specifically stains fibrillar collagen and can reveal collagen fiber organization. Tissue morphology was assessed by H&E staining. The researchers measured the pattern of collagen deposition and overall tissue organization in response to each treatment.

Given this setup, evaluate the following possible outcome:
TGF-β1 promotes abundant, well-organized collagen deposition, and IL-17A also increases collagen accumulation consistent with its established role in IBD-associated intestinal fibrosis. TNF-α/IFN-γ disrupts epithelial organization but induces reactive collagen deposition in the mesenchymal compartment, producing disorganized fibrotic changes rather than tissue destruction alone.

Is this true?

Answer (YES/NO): NO